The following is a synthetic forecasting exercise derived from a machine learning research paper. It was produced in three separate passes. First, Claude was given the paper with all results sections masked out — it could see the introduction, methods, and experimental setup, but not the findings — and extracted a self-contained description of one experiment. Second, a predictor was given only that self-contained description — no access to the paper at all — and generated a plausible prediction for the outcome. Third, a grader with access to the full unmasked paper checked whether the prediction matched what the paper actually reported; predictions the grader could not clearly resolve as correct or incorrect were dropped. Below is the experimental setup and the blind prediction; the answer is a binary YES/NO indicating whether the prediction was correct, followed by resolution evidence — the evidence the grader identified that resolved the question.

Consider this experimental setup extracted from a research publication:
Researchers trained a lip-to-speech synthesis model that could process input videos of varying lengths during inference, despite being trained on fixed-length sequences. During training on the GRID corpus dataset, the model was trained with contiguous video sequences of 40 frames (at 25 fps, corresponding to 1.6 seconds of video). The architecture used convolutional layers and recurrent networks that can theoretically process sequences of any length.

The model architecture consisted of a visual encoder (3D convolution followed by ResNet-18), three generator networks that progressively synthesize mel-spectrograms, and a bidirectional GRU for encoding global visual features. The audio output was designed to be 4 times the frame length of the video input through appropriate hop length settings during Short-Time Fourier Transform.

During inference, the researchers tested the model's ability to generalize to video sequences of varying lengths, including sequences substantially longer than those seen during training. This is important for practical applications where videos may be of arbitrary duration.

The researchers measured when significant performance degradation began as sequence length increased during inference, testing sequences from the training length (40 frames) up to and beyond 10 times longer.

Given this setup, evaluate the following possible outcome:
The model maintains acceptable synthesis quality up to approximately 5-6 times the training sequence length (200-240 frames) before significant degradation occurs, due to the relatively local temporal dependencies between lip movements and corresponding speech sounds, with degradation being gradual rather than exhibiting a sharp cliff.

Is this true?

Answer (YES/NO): NO